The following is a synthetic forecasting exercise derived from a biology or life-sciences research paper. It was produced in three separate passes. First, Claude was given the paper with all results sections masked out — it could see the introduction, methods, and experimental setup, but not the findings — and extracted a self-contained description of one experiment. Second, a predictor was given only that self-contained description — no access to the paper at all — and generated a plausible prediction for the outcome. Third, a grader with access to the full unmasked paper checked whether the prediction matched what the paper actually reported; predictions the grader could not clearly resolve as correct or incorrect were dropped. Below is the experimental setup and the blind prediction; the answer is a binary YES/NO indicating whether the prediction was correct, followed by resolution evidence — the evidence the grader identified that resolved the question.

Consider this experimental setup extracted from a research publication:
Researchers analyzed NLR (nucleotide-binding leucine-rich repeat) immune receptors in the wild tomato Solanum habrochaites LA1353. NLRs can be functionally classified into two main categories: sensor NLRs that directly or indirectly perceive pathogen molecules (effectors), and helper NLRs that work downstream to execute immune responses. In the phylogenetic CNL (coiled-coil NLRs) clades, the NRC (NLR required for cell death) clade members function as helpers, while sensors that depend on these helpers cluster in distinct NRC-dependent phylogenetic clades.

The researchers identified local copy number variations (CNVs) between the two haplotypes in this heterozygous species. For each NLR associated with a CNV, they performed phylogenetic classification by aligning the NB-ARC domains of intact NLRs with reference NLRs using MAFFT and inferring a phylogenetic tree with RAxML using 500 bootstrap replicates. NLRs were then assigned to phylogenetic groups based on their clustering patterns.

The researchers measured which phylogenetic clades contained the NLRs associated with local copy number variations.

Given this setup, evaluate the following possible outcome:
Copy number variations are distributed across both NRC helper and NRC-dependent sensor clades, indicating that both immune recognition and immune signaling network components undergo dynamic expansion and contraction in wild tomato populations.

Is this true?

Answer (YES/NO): YES